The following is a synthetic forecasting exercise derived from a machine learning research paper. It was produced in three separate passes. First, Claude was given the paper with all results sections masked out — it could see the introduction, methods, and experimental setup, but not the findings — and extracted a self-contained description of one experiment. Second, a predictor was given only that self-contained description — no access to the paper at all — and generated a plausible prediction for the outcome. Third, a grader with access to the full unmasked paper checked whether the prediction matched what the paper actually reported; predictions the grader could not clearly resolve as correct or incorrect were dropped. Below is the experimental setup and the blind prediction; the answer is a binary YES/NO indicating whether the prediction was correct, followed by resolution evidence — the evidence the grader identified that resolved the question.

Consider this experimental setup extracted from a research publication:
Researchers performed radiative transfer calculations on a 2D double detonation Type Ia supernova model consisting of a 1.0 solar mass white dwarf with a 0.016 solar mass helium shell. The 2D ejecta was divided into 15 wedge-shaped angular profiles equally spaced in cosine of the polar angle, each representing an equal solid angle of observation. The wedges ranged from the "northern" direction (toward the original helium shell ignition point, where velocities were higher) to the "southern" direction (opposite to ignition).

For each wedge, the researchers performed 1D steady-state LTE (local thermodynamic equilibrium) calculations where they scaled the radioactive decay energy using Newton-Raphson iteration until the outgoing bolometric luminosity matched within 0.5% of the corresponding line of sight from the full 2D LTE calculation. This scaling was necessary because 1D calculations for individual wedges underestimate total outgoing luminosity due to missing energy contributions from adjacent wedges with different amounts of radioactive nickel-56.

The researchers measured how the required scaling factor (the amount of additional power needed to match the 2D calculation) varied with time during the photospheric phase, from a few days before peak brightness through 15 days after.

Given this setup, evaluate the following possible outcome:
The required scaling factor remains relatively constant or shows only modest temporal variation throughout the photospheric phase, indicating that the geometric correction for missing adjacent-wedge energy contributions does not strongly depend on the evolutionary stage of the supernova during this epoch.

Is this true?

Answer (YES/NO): NO